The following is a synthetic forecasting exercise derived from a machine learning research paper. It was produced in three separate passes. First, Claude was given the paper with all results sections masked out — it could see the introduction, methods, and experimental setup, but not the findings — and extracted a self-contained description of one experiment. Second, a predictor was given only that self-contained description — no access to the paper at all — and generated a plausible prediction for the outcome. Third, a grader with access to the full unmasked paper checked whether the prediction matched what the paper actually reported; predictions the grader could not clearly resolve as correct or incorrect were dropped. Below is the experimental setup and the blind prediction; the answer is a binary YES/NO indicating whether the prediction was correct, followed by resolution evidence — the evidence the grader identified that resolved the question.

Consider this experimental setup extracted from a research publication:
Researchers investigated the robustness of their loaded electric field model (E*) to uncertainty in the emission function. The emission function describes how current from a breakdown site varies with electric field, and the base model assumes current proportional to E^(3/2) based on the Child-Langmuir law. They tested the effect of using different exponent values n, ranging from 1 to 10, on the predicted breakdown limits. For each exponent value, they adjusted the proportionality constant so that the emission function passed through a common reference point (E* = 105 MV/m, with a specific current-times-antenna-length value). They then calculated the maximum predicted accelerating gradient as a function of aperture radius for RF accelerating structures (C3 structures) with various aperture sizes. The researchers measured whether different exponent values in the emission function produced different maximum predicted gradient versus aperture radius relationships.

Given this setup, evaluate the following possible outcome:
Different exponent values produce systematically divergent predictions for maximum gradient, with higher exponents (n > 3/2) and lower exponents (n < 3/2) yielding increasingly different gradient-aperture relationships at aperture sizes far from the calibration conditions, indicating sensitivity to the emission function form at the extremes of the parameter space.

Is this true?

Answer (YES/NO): NO